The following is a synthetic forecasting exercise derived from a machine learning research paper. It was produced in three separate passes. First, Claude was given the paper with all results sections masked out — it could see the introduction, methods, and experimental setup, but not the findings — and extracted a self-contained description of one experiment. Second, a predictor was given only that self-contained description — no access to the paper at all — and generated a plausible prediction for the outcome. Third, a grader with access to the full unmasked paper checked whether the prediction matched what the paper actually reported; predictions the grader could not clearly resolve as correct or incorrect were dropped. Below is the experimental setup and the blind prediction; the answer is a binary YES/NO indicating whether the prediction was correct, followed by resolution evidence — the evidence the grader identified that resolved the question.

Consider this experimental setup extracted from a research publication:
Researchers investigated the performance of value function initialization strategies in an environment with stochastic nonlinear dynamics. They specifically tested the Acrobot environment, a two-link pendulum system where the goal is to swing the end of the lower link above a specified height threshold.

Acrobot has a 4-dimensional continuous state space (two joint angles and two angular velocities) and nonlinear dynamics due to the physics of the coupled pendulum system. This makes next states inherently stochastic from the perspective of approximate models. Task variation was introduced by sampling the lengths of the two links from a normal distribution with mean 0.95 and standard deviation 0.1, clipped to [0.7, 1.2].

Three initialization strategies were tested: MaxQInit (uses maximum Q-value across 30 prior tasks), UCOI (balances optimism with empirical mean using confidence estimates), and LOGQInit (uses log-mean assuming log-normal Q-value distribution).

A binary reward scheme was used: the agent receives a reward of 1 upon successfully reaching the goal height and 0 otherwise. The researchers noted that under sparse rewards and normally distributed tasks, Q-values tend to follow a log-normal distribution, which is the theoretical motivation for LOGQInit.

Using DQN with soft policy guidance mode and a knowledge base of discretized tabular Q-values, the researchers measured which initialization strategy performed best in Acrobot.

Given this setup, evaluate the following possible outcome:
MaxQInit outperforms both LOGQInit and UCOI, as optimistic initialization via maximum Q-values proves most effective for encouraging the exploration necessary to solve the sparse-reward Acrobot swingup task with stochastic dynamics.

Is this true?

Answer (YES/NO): NO